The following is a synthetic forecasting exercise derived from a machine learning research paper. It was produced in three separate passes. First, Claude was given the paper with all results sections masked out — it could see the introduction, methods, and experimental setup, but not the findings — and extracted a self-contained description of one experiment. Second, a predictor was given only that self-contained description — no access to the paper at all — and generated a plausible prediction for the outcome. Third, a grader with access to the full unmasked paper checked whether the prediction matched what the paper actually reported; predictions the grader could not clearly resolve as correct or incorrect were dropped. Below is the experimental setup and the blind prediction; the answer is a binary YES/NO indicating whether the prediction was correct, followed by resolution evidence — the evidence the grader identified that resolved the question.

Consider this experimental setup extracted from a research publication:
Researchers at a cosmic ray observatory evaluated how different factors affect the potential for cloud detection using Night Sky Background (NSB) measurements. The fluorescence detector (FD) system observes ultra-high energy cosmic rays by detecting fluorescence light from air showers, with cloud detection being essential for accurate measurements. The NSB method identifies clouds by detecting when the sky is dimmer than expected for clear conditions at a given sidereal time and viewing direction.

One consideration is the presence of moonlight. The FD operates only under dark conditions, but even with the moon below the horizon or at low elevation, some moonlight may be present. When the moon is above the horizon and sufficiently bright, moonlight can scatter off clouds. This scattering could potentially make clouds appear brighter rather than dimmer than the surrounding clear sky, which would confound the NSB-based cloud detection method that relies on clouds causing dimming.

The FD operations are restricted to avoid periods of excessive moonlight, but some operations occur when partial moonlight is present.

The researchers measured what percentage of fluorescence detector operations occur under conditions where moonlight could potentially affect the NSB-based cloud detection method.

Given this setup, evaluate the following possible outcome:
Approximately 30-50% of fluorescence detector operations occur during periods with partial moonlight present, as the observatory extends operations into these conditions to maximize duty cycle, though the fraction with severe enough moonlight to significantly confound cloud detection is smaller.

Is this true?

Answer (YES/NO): NO